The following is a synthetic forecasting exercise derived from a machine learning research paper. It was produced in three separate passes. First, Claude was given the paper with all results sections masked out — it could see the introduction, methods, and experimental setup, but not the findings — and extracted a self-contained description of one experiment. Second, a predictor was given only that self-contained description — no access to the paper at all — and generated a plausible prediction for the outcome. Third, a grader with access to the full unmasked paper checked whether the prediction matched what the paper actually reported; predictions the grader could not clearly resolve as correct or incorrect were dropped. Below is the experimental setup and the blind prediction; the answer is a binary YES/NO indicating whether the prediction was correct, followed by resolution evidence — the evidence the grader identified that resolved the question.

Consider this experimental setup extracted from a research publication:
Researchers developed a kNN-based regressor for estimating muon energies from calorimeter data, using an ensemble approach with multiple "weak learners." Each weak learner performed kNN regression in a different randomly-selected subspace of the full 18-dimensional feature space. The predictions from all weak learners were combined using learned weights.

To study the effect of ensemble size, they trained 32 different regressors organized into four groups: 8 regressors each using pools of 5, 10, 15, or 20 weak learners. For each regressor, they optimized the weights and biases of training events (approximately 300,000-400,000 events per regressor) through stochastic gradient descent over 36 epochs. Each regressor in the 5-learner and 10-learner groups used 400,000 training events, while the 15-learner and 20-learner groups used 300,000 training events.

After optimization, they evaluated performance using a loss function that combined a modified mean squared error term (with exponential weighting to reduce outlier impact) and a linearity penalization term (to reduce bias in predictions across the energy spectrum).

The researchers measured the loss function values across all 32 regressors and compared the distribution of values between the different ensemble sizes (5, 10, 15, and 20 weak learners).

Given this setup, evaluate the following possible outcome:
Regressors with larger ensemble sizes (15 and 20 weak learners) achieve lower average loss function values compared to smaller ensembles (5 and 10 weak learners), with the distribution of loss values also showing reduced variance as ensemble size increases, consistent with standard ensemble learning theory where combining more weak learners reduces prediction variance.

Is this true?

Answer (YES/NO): NO